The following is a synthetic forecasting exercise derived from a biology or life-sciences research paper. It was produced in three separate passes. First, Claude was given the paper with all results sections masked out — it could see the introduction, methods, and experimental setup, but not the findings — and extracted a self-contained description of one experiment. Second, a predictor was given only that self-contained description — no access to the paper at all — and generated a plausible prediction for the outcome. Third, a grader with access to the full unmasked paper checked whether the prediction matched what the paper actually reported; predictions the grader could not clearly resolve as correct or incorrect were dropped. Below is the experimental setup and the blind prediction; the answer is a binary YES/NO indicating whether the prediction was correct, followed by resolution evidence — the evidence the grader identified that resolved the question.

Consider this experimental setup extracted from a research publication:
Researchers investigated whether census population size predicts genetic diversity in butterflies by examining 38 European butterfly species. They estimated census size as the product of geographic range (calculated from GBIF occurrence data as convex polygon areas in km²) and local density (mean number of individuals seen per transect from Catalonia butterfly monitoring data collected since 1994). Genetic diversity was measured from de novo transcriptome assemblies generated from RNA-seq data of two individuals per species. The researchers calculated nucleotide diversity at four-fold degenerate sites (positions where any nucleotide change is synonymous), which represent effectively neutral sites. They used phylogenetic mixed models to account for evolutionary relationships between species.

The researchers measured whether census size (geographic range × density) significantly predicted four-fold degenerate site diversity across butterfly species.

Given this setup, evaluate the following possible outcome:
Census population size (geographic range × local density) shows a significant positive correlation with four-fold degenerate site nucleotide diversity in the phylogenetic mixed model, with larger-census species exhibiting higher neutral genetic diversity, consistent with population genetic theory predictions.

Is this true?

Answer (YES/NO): NO